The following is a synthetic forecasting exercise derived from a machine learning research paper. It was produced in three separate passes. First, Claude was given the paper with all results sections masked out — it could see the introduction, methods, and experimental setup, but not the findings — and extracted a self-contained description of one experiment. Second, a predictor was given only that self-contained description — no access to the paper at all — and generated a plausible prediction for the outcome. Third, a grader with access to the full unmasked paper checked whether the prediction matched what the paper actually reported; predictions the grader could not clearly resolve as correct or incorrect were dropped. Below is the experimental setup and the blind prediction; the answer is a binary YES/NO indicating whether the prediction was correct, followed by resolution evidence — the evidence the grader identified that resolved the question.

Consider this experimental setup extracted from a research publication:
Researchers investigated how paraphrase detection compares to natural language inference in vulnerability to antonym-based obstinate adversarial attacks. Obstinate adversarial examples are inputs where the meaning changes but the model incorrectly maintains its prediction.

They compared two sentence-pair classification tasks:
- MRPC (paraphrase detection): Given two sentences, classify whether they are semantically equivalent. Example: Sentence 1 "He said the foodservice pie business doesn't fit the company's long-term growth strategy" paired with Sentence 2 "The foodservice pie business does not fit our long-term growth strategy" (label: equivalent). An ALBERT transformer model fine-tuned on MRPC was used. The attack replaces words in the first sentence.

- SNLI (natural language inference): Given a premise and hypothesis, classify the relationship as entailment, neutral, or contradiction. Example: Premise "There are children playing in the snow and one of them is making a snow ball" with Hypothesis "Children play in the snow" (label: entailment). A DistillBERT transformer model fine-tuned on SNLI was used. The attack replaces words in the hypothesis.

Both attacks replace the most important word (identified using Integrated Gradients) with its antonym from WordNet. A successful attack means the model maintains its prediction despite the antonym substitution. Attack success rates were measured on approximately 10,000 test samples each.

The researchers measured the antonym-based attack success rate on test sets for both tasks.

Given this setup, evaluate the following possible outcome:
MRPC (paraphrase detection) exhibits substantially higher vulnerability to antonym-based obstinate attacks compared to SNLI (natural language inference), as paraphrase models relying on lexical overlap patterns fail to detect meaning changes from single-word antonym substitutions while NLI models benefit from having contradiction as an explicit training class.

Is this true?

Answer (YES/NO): NO